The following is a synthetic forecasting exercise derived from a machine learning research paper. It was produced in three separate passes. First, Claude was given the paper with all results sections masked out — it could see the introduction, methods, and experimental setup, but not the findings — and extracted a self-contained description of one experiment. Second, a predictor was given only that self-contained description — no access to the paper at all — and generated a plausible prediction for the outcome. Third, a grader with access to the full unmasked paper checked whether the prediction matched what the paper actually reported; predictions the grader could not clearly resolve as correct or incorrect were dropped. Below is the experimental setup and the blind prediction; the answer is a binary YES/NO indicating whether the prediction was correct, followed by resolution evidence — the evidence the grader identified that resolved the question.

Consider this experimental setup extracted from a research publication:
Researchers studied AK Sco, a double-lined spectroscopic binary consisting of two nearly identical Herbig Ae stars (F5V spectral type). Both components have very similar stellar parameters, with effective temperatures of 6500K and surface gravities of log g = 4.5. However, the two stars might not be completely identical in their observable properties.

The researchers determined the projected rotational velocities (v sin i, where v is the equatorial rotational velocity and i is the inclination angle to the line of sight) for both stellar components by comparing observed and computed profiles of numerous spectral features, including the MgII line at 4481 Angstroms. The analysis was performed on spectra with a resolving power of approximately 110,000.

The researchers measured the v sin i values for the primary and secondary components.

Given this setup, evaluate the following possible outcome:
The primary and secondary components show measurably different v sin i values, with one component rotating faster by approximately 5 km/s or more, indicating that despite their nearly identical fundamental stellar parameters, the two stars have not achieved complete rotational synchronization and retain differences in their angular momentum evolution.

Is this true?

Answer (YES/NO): NO